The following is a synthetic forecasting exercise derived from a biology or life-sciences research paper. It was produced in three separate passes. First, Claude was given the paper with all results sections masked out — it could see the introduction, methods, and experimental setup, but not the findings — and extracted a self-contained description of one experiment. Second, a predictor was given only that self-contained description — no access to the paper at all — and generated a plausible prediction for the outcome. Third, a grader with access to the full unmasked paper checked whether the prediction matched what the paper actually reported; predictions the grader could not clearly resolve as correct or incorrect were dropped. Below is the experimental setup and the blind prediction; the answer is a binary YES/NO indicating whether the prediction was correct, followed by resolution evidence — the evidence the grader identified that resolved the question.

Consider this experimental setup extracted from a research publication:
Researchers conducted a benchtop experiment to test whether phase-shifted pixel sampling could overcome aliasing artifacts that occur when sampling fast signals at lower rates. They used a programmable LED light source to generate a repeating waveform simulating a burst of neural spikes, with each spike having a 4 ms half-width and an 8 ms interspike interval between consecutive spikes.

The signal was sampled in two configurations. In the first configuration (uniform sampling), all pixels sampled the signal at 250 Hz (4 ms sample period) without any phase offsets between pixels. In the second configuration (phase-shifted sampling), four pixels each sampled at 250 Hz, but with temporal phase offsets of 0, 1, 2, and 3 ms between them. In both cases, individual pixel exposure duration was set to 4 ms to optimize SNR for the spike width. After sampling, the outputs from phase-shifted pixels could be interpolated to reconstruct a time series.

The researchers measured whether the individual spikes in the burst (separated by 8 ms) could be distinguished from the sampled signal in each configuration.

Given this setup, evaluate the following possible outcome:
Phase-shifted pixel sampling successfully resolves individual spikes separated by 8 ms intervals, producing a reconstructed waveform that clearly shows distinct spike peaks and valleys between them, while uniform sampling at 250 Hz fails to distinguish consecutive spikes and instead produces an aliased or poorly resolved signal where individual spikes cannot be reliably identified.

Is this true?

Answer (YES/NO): YES